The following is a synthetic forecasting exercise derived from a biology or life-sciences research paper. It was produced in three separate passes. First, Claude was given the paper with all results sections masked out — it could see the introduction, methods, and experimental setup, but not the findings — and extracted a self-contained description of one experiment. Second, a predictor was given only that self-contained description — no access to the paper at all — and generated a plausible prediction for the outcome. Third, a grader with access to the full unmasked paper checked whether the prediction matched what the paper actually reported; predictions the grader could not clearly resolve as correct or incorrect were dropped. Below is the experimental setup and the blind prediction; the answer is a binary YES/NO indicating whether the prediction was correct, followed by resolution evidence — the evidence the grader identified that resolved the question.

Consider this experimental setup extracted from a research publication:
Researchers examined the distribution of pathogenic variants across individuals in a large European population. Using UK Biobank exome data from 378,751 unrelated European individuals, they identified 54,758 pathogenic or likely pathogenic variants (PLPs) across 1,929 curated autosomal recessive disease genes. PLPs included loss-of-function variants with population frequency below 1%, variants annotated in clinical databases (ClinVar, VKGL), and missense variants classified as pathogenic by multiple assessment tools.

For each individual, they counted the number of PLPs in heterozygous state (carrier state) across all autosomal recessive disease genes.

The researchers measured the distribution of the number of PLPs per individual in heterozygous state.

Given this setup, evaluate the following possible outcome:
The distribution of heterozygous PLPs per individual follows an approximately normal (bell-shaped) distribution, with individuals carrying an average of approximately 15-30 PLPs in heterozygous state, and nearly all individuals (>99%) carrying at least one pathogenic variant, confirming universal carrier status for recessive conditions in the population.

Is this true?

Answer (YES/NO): NO